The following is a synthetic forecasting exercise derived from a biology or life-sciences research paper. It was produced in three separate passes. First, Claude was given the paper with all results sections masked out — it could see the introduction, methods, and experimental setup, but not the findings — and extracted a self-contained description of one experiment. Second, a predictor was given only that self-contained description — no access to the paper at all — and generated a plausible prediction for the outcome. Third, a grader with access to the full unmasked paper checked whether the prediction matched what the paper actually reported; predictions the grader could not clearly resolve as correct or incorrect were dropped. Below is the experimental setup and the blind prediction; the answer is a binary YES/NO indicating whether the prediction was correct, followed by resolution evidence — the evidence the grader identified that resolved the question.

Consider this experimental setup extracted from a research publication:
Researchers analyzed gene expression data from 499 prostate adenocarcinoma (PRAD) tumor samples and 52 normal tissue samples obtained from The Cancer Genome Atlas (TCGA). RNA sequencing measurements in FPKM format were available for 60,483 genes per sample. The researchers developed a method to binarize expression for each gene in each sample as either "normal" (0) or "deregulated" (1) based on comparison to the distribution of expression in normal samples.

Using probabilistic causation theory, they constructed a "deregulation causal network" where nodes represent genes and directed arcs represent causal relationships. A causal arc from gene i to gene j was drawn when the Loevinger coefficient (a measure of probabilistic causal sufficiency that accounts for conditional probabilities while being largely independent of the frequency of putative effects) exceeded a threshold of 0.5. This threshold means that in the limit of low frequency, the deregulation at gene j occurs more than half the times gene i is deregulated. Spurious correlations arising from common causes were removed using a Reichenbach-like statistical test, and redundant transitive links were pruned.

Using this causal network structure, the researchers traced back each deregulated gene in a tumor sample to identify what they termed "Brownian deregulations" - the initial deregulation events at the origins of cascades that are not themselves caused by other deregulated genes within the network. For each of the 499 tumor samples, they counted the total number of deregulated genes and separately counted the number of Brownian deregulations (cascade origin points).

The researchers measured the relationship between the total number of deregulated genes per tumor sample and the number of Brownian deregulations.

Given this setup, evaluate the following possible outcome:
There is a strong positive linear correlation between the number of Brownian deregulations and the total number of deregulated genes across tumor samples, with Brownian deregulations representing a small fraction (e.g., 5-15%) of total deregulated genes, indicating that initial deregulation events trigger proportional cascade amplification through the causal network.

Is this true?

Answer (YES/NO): NO